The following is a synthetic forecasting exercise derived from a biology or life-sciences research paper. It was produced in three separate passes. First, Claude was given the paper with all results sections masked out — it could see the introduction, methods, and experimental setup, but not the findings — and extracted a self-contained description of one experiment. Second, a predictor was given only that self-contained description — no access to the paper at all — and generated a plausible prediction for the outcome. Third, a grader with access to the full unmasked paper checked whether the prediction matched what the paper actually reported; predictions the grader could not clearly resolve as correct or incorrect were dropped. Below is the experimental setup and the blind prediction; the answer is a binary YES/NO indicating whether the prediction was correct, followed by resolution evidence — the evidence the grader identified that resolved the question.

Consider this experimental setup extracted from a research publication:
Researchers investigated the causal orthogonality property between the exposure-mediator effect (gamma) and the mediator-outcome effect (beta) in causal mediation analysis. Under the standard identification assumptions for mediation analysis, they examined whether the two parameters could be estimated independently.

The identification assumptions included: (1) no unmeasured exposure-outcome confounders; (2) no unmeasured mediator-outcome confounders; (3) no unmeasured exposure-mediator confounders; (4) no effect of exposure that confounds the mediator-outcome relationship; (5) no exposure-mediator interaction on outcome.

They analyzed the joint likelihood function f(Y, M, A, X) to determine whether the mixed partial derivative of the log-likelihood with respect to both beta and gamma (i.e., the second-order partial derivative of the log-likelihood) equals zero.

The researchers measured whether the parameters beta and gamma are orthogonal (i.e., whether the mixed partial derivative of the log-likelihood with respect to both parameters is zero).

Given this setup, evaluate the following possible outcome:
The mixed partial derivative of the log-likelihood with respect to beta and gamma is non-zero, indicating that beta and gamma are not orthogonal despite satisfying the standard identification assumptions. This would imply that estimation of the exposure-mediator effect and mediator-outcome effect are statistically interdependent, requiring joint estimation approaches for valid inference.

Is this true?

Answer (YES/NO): NO